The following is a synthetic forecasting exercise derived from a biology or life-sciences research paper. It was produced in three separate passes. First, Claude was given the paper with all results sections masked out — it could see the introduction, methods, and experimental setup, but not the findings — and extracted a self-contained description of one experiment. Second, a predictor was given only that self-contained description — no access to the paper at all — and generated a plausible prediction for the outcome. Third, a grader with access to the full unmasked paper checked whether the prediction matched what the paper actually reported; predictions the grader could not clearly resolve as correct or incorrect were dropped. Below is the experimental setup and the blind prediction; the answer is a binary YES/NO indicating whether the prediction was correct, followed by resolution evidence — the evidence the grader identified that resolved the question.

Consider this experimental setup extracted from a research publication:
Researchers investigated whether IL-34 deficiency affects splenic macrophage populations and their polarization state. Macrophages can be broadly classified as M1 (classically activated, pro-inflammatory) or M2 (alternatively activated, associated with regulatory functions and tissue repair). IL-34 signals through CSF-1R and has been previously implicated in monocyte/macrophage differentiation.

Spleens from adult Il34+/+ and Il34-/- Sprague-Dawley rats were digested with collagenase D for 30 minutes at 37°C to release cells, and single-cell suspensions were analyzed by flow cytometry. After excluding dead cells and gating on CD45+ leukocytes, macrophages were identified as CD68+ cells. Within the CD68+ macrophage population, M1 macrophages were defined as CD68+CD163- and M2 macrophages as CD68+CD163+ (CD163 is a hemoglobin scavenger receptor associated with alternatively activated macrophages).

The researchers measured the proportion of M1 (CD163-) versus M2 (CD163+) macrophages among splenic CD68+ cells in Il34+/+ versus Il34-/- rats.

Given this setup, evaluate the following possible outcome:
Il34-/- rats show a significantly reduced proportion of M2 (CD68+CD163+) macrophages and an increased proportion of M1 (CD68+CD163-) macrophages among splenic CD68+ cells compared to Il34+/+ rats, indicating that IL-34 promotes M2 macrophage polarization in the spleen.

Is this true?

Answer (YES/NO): NO